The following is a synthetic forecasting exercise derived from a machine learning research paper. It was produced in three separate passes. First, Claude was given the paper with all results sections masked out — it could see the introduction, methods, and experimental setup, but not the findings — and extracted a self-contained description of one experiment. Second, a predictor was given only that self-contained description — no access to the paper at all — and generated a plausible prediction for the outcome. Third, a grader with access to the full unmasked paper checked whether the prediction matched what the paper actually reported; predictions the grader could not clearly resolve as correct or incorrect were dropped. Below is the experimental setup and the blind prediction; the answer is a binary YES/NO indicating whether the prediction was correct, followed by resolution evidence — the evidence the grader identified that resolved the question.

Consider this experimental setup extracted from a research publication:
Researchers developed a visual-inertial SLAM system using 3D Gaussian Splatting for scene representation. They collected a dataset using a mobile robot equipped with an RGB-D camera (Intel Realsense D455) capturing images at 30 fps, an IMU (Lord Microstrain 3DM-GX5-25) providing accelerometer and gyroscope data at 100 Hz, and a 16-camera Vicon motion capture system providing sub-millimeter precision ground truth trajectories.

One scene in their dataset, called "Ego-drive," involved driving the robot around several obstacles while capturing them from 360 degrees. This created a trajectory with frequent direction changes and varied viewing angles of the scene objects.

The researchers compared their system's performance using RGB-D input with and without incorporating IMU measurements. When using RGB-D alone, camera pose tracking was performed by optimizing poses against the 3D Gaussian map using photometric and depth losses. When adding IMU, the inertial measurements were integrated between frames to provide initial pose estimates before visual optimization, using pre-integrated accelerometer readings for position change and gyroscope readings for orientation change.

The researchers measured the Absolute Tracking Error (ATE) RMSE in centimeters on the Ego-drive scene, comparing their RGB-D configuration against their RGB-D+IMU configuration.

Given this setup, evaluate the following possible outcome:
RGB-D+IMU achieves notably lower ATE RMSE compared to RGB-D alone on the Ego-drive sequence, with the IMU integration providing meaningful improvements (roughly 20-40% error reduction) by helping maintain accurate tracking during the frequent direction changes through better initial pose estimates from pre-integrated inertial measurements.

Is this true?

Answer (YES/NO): NO